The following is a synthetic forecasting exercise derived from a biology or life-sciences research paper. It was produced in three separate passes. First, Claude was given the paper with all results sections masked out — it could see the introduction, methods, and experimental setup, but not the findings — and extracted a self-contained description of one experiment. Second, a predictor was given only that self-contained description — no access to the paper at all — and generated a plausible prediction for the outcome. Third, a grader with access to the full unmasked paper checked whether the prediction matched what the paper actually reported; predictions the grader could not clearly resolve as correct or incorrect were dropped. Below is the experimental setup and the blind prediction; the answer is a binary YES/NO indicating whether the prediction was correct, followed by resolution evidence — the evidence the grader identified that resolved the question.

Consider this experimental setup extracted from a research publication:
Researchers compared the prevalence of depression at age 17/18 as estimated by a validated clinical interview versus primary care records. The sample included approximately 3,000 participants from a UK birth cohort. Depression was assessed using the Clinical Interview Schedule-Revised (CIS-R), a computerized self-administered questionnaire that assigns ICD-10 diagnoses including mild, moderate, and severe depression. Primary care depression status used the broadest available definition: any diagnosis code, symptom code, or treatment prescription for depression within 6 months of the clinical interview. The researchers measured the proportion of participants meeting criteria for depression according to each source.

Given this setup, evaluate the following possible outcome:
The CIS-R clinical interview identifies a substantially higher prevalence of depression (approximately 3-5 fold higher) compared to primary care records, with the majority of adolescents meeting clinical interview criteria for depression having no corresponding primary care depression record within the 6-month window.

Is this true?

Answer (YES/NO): NO